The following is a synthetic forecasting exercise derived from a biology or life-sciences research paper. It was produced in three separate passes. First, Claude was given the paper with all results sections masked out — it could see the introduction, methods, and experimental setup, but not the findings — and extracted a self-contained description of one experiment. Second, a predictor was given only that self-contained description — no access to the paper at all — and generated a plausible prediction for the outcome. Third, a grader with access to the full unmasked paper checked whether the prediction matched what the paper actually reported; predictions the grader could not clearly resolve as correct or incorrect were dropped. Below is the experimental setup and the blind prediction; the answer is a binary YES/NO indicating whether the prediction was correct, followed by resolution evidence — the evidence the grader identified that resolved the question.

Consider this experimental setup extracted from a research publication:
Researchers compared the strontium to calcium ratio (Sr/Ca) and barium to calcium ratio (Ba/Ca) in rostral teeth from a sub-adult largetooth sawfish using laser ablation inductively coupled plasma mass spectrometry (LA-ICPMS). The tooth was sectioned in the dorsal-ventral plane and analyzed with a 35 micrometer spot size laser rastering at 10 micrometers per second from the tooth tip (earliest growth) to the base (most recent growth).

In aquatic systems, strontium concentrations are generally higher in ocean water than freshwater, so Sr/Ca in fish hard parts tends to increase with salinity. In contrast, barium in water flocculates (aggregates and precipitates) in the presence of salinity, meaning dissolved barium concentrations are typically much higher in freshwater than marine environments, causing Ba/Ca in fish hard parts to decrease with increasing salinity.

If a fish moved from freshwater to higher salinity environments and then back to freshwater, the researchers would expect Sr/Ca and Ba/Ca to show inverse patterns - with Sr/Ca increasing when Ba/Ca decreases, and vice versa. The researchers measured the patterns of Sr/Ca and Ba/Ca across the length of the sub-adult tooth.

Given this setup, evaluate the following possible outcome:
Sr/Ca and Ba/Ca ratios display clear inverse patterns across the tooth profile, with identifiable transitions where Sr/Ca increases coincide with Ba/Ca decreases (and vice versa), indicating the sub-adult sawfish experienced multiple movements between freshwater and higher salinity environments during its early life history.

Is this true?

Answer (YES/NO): NO